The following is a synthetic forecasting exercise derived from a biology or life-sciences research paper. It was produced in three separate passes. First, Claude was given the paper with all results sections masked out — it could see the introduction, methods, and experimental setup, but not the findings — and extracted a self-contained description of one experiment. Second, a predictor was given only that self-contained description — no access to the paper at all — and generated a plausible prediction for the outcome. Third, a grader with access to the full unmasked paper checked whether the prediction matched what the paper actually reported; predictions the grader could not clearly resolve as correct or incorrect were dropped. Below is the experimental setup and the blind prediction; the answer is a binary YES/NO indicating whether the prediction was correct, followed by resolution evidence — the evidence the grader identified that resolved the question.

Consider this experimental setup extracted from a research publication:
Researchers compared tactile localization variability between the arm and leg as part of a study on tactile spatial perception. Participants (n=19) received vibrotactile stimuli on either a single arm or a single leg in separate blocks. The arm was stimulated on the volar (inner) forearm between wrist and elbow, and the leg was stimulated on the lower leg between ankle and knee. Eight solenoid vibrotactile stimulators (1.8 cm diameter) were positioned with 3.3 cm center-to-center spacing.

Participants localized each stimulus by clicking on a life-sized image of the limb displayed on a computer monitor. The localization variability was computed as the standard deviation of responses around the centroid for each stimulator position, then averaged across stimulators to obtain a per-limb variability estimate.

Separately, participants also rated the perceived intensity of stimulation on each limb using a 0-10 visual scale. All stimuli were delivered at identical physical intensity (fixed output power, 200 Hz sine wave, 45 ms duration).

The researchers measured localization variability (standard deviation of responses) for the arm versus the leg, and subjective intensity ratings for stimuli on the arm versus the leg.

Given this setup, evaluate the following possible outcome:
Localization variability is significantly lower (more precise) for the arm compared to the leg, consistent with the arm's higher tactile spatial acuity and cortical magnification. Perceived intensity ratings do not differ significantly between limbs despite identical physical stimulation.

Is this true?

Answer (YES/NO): NO